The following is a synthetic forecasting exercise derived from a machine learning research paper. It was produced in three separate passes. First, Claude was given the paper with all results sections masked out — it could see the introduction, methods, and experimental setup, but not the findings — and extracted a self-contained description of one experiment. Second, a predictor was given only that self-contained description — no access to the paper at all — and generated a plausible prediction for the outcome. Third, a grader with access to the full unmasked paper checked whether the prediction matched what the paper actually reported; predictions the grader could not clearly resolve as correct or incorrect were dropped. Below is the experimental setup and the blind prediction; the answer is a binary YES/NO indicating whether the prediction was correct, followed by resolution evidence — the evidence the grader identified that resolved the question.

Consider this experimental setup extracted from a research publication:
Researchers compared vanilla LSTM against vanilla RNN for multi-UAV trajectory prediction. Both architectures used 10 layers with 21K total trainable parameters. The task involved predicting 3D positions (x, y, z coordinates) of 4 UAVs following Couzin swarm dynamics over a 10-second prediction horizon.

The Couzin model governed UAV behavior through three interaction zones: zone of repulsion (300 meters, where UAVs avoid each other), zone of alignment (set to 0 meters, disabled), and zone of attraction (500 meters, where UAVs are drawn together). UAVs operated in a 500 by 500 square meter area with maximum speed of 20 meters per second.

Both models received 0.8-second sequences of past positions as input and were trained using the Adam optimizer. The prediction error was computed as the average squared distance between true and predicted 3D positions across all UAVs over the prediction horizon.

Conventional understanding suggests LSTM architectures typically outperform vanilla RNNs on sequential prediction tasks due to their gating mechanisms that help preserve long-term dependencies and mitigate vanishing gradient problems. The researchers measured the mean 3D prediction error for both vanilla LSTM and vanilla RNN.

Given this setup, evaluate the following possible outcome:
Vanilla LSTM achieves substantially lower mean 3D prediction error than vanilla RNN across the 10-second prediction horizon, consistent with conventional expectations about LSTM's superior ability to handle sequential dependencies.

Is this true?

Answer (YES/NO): NO